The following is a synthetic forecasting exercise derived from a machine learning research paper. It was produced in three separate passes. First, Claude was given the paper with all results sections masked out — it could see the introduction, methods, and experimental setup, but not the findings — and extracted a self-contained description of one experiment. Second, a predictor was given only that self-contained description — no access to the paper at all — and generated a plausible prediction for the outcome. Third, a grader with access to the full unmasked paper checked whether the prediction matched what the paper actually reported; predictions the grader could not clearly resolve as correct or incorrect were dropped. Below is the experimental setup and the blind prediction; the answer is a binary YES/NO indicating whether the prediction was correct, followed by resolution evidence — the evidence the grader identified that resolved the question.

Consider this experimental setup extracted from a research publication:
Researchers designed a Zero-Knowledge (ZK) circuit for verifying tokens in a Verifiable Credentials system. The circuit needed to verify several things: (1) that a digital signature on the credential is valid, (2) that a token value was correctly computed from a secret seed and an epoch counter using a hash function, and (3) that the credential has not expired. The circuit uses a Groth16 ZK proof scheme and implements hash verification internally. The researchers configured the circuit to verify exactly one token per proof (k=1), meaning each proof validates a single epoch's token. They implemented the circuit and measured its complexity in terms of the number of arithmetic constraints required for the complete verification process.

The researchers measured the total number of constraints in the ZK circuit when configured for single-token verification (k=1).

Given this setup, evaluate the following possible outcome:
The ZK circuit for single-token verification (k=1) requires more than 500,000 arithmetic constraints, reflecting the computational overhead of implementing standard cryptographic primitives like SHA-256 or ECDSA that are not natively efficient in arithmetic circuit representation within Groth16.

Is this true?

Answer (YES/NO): NO